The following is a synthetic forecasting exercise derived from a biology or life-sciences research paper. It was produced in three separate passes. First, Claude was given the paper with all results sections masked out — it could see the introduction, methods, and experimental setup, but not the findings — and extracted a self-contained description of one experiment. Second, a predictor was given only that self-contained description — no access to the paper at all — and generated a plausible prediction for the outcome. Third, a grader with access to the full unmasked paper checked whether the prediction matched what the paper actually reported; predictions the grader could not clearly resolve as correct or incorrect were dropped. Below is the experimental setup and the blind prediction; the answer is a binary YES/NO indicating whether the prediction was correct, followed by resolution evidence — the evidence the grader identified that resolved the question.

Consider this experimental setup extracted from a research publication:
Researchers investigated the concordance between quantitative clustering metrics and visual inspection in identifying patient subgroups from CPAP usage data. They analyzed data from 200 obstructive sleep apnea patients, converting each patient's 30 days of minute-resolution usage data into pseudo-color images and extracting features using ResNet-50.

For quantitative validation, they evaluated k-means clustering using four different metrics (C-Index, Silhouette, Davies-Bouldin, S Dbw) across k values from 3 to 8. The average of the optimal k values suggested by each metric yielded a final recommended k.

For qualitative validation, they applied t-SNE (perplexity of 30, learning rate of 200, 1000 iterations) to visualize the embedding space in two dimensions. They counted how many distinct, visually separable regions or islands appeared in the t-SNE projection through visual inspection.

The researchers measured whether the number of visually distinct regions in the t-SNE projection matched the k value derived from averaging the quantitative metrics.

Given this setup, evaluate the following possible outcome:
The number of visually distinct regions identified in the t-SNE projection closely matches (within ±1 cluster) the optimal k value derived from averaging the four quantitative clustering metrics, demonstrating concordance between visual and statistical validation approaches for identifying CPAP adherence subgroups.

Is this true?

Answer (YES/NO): YES